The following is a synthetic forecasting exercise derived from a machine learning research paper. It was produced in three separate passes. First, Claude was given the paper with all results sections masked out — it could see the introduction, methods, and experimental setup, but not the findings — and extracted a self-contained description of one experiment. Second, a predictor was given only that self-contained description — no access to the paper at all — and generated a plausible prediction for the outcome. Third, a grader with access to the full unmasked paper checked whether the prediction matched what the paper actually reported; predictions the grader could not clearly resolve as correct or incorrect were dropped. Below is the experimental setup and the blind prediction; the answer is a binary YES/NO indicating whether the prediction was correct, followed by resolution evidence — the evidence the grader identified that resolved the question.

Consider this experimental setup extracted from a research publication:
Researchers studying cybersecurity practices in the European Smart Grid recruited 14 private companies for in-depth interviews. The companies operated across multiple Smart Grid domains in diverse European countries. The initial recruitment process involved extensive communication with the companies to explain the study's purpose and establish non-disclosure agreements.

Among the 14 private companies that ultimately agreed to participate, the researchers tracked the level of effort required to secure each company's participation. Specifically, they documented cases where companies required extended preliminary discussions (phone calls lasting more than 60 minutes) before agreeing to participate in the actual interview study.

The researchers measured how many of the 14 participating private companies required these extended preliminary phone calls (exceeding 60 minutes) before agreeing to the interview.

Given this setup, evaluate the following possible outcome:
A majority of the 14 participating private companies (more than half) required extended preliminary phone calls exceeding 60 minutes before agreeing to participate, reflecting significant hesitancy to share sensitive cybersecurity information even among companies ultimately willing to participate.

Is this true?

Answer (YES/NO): NO